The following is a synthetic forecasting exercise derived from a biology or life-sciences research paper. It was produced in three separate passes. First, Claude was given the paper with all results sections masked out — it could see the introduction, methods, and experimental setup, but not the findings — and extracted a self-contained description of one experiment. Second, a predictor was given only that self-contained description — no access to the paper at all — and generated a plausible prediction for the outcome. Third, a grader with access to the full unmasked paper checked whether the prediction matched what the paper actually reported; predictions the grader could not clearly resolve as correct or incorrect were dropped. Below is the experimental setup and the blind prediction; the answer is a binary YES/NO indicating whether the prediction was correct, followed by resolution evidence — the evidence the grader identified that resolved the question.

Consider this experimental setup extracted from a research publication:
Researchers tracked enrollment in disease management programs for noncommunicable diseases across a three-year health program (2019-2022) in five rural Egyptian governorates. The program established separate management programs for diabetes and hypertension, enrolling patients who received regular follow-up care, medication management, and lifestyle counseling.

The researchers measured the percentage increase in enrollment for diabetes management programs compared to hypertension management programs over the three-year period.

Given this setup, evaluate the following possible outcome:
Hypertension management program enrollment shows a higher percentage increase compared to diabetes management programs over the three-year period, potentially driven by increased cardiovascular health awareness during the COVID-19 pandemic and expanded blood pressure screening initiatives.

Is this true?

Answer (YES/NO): NO